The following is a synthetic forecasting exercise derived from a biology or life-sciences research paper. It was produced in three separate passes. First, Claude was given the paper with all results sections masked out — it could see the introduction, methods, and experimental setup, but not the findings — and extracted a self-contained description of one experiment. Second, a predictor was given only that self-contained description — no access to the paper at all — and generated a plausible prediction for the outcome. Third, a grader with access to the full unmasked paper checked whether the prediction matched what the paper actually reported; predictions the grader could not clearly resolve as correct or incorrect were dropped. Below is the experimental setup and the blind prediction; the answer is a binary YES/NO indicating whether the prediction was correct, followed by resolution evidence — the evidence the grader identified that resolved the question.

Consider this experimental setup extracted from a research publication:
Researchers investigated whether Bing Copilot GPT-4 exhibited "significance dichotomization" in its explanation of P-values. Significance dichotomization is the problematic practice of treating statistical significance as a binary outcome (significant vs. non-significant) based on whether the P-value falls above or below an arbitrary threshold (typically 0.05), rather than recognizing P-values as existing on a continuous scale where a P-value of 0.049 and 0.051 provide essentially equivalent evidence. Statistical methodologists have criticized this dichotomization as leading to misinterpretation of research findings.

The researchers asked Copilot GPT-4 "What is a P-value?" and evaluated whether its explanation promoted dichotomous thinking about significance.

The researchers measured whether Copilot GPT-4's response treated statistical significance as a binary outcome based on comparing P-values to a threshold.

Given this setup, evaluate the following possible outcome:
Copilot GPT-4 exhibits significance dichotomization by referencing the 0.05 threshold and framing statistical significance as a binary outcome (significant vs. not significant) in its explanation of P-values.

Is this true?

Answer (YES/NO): YES